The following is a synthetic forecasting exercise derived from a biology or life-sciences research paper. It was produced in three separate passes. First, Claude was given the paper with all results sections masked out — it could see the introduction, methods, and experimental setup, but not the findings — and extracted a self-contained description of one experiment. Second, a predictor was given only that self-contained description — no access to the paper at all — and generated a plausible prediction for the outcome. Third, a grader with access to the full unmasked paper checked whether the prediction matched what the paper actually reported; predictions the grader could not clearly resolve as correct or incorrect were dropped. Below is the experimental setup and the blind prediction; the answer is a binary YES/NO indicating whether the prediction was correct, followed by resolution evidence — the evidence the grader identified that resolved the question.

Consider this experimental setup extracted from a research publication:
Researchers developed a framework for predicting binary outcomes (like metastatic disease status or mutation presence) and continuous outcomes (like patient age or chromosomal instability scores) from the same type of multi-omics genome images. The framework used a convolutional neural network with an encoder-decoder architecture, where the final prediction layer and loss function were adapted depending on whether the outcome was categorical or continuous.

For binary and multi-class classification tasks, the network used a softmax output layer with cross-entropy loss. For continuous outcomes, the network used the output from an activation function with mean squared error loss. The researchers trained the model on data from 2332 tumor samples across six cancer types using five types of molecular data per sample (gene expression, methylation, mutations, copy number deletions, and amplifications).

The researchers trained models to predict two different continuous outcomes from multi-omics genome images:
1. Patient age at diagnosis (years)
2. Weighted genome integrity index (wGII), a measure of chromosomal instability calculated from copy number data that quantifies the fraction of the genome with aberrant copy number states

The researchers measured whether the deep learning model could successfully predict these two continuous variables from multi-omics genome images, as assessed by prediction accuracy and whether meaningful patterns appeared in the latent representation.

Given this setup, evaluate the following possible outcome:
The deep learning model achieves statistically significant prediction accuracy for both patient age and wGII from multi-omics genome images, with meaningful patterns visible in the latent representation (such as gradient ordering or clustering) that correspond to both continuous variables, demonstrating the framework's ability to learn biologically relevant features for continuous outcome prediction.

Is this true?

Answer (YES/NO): NO